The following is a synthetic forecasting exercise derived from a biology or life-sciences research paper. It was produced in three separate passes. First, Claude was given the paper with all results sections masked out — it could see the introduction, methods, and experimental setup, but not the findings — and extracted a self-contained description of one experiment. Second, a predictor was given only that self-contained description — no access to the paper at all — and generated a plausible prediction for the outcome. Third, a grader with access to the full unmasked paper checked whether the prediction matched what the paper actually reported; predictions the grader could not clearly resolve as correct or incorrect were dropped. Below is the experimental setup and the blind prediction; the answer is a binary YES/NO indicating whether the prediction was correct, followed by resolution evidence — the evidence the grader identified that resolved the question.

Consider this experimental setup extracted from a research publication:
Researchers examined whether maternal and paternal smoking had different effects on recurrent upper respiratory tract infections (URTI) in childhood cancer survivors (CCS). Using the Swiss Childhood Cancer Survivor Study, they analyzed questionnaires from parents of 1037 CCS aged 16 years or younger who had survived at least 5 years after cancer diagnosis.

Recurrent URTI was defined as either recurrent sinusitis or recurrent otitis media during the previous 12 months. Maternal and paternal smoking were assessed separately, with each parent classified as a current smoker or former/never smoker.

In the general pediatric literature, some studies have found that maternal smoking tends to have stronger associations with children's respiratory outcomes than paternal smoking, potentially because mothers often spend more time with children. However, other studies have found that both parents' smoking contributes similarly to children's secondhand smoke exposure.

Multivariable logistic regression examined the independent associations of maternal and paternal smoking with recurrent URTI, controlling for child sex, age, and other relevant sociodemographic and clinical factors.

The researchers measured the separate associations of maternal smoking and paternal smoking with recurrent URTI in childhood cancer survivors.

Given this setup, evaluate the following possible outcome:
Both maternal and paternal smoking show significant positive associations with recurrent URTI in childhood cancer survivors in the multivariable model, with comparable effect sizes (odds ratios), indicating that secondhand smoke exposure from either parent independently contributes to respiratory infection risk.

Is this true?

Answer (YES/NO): NO